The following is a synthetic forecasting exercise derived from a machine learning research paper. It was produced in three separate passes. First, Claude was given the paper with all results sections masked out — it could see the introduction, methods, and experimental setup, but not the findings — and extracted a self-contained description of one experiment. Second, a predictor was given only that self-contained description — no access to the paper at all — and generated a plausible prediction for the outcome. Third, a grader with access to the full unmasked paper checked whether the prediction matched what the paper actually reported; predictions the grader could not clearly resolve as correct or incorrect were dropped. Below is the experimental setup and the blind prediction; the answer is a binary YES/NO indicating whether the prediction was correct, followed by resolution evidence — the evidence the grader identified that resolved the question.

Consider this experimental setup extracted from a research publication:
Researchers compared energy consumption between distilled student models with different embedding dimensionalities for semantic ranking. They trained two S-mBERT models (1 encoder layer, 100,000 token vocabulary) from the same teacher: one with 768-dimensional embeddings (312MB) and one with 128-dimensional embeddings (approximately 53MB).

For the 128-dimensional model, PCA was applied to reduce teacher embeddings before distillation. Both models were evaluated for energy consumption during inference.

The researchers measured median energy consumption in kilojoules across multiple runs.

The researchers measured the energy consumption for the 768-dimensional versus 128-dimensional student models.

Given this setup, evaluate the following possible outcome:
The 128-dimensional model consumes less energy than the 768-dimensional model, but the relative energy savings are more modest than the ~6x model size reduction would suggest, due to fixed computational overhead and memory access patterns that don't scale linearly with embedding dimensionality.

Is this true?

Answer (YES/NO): YES